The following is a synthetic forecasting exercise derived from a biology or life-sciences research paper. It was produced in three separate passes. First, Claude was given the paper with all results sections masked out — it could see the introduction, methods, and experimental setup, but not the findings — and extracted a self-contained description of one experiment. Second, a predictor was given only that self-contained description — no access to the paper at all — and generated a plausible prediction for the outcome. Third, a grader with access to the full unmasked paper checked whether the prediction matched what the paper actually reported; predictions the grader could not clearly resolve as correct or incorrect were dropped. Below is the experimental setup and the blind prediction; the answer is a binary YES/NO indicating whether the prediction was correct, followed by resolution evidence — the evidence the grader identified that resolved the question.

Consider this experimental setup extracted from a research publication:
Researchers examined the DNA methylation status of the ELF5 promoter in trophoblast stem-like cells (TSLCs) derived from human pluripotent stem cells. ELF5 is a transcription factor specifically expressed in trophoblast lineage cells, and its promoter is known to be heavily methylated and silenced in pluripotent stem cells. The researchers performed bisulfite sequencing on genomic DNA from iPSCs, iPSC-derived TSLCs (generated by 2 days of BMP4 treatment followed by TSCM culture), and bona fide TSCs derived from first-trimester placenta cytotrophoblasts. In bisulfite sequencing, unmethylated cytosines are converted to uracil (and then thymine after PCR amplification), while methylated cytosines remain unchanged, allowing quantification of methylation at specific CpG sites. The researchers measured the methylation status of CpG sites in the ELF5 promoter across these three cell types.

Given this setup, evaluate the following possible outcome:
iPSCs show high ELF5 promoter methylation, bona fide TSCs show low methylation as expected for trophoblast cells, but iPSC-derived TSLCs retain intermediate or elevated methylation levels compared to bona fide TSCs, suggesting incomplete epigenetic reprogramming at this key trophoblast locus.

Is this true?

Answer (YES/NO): NO